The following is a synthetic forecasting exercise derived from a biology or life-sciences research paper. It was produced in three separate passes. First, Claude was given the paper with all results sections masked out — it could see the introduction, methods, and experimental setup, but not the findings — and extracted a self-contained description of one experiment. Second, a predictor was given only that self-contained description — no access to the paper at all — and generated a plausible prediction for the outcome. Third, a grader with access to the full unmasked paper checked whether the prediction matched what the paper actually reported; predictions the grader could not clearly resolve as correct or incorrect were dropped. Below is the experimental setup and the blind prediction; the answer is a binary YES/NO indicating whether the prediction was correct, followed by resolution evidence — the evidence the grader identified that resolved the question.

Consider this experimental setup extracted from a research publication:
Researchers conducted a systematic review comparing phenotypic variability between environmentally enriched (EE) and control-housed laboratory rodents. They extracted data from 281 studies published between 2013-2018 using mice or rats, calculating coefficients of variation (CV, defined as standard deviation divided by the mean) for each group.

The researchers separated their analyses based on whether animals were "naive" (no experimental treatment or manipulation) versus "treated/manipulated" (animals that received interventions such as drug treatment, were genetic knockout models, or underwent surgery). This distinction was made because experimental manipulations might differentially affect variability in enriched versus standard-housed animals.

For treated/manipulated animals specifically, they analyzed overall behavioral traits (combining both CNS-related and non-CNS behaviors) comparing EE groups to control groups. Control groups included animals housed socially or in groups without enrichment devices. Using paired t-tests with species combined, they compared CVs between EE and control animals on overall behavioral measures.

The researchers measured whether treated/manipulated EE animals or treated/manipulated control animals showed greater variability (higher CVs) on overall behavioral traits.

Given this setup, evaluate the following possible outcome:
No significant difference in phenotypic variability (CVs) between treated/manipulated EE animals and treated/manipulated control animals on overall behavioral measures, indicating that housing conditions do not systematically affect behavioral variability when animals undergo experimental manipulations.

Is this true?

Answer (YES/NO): NO